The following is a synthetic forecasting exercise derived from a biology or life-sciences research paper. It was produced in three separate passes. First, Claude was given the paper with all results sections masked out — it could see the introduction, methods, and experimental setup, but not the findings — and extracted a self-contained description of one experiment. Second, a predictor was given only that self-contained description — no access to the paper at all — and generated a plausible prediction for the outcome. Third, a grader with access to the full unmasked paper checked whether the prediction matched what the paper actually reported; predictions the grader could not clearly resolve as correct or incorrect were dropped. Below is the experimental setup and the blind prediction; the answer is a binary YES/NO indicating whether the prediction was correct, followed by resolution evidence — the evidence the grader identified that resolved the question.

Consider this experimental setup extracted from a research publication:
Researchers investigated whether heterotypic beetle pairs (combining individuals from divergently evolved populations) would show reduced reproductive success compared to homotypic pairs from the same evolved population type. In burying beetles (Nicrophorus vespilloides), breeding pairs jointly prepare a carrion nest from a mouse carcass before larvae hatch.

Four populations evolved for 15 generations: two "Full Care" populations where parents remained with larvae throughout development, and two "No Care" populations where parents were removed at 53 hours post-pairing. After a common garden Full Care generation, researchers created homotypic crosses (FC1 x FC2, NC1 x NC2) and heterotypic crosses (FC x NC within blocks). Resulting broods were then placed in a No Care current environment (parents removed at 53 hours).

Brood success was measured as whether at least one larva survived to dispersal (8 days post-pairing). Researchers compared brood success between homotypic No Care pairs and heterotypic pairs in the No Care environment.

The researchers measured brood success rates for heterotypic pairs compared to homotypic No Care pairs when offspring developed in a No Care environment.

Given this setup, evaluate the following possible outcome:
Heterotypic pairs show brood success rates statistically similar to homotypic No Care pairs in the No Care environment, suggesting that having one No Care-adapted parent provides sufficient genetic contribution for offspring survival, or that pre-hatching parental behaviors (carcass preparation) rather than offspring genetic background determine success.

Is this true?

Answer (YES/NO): NO